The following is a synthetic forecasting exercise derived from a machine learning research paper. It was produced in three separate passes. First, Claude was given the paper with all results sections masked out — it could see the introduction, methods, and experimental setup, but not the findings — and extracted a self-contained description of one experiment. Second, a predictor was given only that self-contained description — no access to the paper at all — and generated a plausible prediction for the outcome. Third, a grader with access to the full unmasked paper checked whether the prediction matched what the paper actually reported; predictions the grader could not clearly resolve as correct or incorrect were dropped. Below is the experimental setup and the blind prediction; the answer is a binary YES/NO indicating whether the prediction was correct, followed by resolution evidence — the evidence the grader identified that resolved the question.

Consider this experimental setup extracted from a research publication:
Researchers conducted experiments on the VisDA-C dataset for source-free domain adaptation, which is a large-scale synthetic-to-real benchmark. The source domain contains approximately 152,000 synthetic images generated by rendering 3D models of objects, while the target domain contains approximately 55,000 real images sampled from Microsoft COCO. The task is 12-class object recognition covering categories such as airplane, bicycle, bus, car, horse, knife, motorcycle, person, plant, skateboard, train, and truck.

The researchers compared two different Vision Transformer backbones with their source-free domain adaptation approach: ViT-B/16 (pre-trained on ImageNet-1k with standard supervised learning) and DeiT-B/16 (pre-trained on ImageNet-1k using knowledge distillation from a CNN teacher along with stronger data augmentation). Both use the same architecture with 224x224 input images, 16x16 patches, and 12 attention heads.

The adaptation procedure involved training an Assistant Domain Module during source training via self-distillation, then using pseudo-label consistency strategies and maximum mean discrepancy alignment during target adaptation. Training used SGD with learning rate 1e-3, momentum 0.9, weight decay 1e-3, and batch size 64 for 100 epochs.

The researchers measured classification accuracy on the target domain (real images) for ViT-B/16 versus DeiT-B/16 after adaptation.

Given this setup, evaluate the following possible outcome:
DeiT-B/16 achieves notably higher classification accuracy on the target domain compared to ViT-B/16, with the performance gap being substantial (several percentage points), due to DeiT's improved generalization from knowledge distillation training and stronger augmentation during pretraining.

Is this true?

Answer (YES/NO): NO